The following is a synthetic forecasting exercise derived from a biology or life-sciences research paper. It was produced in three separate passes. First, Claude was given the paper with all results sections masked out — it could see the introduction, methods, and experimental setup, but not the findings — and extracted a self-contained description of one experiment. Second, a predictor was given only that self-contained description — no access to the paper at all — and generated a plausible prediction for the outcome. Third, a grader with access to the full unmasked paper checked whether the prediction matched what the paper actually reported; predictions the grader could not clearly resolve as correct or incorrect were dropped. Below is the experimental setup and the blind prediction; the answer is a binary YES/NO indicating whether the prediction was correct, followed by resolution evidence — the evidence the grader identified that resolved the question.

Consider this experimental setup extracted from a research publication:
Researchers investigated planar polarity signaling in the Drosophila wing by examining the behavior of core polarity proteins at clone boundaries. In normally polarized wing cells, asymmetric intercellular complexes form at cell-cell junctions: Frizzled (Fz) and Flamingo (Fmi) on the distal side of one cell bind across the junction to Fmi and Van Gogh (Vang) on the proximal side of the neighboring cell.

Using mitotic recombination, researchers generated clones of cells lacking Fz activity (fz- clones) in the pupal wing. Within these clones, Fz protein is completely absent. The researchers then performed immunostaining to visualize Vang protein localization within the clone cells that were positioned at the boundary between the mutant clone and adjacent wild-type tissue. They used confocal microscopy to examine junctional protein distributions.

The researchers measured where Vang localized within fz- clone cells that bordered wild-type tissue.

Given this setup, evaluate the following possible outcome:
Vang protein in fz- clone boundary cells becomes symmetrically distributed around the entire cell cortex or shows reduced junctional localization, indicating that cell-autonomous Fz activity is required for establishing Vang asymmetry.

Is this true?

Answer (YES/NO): NO